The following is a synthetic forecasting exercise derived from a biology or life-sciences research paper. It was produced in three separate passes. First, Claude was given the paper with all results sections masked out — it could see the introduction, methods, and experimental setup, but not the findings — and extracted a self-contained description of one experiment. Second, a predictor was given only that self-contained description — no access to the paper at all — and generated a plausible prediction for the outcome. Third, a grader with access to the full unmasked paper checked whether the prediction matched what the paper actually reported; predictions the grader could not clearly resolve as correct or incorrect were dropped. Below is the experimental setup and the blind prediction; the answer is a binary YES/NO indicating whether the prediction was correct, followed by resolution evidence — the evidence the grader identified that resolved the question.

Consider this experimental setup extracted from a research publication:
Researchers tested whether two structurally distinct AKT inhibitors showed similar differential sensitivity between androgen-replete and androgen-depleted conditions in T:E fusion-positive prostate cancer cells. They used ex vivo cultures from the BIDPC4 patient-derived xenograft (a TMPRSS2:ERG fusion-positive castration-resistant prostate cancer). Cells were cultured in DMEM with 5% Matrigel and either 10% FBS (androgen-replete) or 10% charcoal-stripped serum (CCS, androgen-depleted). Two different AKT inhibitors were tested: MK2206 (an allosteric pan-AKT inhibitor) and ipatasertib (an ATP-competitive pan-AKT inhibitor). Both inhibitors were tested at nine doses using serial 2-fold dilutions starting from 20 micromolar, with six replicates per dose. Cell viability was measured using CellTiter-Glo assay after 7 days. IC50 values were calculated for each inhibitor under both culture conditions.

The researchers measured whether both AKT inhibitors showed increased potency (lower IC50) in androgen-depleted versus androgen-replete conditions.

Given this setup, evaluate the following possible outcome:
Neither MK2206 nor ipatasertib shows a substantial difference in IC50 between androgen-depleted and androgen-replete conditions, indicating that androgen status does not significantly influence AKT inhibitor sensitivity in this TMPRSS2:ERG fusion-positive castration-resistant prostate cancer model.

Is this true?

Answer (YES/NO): NO